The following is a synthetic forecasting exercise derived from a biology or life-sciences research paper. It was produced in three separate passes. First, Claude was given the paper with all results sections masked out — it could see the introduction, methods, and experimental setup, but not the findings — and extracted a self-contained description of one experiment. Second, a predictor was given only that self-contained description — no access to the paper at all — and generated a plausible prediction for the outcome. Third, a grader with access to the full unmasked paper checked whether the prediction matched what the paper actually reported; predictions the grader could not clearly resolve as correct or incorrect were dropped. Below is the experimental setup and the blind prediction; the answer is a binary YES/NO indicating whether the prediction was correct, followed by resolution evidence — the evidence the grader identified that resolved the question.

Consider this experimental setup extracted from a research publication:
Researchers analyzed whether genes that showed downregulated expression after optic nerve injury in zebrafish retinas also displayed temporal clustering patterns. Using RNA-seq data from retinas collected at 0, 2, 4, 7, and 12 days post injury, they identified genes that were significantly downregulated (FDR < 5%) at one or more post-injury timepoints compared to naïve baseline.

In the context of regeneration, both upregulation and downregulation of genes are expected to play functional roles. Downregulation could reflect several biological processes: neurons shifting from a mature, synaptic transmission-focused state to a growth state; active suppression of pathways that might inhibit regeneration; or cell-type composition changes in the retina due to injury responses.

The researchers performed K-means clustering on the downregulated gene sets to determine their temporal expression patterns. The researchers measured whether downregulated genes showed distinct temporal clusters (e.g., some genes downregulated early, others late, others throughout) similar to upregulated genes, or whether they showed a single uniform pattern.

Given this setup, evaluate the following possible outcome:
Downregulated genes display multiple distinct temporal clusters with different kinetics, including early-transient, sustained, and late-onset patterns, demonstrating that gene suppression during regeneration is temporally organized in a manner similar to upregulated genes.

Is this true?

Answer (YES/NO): YES